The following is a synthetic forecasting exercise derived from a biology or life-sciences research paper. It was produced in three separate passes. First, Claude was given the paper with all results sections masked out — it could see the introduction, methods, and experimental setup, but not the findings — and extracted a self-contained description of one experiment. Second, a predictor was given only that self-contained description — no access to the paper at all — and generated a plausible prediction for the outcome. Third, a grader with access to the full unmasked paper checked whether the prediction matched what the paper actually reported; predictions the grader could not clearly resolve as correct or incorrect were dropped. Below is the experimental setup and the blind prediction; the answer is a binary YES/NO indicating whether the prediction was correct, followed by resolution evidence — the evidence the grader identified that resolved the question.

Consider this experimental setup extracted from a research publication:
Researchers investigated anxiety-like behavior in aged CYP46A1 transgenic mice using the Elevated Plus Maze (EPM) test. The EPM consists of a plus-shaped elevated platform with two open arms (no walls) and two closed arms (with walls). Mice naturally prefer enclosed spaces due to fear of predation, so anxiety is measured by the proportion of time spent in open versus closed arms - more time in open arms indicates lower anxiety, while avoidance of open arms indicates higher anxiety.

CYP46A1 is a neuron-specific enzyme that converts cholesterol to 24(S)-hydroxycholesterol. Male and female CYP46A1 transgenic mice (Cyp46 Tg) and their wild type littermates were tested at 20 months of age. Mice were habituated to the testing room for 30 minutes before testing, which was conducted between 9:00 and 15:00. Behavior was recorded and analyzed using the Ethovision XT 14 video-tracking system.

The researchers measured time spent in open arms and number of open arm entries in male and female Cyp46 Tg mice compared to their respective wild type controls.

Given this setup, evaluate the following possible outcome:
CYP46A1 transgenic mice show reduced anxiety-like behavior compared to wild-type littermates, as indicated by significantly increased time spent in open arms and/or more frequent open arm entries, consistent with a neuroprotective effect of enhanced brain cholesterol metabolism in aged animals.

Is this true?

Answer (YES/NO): NO